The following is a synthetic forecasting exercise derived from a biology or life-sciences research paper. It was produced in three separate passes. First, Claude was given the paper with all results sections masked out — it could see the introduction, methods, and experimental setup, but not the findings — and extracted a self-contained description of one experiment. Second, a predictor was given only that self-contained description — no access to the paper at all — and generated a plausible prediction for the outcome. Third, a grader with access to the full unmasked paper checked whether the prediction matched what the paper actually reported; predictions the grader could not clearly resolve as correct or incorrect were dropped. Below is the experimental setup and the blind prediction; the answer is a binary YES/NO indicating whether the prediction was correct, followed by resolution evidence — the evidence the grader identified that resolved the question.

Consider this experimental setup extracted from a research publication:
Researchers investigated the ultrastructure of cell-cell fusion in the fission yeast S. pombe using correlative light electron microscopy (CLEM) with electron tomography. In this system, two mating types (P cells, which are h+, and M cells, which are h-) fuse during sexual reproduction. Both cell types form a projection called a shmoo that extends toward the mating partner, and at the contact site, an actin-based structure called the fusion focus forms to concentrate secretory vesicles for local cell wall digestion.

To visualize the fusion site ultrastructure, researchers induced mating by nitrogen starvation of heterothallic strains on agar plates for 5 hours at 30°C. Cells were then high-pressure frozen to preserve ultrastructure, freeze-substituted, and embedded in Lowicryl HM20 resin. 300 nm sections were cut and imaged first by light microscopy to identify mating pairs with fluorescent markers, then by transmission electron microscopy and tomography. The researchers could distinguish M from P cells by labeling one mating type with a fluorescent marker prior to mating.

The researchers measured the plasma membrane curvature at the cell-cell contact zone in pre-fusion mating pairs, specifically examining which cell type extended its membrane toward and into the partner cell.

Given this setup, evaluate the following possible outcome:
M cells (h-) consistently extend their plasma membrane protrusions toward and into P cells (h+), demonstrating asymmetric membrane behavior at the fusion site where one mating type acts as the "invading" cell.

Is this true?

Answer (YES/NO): YES